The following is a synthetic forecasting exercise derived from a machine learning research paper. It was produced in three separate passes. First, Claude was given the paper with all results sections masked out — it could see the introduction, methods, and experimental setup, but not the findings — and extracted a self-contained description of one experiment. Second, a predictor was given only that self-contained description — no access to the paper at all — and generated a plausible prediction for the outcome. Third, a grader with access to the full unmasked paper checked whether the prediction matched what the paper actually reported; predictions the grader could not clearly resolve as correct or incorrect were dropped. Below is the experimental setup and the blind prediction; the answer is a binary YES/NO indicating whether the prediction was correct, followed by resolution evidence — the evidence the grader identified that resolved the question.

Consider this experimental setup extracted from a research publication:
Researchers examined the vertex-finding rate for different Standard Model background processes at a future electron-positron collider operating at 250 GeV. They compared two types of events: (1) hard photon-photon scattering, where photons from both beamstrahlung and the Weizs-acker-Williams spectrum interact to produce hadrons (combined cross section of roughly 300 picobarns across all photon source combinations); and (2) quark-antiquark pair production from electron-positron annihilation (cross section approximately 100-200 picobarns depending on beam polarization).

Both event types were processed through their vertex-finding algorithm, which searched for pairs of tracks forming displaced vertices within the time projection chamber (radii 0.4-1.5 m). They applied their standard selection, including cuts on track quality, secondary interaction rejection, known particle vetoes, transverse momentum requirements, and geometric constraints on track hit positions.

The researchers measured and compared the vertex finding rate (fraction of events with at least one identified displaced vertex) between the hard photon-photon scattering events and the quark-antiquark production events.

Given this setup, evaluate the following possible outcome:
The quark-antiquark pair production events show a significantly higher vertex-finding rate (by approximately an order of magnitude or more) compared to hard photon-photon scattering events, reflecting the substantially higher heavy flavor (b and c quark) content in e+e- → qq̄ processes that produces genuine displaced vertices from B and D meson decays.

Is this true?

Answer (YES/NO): NO